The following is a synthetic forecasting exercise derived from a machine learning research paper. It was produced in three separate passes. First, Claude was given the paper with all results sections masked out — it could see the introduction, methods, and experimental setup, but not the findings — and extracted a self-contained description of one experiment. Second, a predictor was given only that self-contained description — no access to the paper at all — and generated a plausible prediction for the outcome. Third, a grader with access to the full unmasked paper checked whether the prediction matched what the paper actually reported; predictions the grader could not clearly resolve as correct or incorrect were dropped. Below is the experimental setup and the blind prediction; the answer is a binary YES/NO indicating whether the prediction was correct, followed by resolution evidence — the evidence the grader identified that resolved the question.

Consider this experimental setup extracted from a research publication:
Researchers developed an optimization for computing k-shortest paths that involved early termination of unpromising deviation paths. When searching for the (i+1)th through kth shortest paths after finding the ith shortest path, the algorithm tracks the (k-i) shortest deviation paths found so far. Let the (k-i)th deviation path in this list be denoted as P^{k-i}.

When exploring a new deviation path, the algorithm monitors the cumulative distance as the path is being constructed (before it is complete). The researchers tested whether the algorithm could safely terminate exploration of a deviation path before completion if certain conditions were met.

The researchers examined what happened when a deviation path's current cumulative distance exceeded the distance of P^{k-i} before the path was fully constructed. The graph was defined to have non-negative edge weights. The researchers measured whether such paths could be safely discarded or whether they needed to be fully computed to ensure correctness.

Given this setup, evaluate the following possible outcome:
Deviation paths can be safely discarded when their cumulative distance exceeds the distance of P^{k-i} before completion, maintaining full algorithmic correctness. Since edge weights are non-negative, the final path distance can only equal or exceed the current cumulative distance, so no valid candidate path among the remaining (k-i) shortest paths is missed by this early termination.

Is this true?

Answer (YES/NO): YES